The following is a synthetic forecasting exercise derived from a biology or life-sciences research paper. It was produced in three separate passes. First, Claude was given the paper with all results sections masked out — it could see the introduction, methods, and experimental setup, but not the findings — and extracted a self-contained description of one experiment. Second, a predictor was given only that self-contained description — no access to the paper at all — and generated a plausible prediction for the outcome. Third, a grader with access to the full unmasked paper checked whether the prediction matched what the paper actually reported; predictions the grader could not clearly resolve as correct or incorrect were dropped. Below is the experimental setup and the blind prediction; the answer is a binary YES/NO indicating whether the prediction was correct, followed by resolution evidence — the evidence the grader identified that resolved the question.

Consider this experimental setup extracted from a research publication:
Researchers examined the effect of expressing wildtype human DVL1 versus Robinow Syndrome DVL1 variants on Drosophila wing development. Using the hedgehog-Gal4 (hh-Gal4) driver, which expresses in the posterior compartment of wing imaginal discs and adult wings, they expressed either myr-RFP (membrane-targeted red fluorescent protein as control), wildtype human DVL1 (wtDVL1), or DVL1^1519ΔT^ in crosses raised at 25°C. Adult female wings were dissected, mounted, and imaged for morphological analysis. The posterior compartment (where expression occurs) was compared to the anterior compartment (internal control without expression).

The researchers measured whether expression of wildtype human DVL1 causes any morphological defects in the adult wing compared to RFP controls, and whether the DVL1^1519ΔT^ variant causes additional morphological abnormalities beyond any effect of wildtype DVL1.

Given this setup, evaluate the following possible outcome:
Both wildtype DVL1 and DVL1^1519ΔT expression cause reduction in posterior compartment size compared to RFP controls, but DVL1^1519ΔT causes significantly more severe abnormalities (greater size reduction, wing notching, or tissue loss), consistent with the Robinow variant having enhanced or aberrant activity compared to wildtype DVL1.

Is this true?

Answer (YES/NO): NO